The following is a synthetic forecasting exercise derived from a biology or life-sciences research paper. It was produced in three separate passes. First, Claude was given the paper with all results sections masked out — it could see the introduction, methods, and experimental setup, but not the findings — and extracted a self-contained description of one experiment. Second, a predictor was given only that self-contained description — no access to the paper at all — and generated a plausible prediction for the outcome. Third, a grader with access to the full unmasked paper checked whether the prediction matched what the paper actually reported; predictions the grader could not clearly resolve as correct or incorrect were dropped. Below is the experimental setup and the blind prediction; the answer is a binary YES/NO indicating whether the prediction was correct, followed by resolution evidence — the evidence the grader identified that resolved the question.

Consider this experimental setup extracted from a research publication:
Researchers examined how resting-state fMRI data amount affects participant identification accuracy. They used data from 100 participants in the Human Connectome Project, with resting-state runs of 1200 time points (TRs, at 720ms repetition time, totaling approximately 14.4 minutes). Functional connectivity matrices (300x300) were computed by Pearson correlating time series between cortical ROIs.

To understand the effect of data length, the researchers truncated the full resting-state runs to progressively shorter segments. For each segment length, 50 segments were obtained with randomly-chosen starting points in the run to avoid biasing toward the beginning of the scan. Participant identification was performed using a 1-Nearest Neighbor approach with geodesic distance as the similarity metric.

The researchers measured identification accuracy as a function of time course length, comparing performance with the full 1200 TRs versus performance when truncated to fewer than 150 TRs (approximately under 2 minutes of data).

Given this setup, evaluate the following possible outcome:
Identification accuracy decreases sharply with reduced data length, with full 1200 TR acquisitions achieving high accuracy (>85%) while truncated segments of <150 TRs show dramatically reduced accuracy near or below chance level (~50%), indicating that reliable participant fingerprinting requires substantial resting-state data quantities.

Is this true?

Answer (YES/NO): NO